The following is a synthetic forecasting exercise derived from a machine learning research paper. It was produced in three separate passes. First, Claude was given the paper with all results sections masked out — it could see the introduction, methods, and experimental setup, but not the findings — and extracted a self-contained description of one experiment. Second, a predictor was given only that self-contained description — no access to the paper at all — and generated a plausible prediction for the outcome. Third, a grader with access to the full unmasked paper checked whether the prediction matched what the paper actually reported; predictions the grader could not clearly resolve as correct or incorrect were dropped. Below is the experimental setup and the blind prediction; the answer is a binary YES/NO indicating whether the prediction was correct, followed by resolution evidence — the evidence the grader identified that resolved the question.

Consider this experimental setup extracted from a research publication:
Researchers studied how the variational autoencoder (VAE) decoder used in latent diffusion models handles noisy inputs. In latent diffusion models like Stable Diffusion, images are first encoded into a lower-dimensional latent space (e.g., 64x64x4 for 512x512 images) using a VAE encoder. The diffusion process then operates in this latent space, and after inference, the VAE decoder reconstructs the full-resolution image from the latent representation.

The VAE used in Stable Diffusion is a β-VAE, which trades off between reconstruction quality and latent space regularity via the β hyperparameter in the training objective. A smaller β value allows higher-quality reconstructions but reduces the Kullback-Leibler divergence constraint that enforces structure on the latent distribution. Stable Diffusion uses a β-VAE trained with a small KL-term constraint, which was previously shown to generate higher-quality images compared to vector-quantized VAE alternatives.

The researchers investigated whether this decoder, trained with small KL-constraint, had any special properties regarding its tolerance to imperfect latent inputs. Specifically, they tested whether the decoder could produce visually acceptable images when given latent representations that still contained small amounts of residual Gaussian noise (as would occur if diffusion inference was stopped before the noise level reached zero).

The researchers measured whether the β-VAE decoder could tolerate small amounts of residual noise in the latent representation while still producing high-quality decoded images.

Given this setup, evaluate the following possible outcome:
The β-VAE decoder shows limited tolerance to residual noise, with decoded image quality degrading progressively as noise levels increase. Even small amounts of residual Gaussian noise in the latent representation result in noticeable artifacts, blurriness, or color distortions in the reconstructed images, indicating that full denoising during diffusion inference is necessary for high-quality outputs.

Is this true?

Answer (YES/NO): NO